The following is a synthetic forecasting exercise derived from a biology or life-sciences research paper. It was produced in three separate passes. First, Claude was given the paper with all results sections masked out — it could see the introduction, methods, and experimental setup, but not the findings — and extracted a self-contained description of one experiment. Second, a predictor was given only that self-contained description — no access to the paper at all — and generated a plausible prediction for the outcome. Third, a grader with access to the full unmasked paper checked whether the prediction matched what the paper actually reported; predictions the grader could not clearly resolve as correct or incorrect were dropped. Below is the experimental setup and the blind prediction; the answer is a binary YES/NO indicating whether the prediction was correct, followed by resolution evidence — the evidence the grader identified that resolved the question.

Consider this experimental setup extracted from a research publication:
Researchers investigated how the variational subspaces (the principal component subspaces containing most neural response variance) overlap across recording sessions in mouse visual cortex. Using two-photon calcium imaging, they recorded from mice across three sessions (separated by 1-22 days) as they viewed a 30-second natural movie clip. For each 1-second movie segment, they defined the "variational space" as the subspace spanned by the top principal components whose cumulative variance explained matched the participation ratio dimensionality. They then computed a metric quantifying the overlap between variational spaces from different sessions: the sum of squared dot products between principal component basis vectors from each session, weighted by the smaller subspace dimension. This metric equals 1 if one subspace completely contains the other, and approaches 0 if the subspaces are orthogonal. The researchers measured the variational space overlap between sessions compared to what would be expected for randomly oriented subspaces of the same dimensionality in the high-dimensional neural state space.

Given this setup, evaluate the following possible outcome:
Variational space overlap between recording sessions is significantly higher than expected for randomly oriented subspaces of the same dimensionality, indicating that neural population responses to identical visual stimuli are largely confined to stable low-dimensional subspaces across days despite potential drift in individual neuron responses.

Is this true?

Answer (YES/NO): NO